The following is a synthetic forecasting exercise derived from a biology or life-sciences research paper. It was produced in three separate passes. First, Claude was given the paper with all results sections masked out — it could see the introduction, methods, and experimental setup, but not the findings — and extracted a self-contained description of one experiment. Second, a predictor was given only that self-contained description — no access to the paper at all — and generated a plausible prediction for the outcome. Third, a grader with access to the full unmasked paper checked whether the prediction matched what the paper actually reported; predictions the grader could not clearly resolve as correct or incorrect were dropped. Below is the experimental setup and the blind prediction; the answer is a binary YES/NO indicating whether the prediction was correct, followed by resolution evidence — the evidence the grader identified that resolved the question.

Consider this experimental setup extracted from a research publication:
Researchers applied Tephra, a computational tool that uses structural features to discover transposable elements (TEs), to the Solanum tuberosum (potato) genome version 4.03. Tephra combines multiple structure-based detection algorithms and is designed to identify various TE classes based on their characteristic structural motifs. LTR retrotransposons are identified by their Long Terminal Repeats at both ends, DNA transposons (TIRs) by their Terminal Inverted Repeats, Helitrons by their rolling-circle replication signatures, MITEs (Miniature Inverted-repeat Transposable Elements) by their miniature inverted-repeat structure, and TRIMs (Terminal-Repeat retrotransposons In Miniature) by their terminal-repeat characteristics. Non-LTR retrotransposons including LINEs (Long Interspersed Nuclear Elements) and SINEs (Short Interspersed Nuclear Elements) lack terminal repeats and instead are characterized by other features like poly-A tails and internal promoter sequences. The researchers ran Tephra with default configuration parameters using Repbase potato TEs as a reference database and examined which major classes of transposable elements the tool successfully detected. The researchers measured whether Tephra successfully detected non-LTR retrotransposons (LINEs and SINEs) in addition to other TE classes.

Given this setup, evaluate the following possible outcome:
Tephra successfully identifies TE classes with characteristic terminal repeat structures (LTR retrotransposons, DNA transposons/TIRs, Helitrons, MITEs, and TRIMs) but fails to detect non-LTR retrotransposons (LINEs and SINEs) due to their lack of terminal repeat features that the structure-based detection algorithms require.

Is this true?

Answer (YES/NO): YES